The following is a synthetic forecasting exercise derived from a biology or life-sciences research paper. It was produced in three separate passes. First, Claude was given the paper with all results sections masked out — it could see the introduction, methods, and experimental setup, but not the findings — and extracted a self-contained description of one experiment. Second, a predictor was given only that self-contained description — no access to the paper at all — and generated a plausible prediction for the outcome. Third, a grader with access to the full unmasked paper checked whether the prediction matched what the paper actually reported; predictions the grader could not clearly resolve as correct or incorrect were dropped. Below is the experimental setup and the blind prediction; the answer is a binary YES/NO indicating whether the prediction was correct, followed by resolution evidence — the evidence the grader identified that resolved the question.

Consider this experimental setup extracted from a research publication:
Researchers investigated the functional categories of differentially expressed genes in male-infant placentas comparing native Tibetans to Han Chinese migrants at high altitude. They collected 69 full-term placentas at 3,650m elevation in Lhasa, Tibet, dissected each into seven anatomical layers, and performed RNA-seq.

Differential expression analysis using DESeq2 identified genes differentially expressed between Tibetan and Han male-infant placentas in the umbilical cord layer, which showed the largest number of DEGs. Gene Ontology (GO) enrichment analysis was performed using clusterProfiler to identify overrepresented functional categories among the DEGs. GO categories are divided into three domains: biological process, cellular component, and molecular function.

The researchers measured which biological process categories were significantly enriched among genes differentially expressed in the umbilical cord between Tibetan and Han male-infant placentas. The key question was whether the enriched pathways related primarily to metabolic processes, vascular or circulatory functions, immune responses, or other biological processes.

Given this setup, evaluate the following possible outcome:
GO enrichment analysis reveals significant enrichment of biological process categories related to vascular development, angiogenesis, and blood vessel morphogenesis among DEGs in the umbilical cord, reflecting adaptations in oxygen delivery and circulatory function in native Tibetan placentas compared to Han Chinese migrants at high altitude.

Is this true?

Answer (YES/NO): NO